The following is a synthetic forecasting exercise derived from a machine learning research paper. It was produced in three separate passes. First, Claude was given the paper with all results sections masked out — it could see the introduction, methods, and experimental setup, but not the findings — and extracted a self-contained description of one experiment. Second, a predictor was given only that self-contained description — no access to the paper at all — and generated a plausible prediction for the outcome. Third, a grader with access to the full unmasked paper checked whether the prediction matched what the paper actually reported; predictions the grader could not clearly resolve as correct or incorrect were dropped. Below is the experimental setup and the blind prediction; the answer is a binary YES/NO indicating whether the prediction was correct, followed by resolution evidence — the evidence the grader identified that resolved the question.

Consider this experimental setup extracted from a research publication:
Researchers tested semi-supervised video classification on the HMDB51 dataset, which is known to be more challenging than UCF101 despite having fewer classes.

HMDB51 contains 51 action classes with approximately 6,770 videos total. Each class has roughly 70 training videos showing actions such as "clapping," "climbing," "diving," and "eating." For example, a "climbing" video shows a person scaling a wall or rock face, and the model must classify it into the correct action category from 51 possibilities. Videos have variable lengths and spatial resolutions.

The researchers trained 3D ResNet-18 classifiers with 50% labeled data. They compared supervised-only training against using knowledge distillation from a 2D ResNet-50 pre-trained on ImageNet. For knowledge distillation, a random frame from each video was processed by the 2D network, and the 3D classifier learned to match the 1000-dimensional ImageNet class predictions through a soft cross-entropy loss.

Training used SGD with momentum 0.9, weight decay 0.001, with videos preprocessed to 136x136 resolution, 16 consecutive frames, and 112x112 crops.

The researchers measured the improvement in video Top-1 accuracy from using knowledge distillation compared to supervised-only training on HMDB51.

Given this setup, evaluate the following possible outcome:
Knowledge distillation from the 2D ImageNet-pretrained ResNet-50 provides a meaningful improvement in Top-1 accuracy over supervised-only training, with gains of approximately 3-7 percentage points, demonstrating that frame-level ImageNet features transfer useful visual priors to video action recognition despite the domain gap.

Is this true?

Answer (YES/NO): YES